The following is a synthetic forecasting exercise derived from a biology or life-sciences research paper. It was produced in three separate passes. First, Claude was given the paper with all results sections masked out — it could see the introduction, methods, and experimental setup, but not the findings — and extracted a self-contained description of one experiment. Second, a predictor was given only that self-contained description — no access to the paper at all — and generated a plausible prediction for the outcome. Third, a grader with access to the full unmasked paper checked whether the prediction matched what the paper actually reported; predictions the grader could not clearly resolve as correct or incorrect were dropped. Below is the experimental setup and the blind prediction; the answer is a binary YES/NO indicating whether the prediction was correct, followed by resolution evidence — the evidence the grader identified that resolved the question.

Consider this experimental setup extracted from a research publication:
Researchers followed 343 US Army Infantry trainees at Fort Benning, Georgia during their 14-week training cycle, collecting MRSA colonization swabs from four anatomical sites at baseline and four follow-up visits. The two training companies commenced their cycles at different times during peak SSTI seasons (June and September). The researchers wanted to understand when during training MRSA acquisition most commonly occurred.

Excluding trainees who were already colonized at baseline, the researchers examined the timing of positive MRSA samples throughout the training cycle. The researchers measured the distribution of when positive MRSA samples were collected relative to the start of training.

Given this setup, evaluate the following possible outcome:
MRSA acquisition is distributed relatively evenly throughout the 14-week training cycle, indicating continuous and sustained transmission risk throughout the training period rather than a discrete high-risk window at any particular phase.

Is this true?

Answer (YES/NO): NO